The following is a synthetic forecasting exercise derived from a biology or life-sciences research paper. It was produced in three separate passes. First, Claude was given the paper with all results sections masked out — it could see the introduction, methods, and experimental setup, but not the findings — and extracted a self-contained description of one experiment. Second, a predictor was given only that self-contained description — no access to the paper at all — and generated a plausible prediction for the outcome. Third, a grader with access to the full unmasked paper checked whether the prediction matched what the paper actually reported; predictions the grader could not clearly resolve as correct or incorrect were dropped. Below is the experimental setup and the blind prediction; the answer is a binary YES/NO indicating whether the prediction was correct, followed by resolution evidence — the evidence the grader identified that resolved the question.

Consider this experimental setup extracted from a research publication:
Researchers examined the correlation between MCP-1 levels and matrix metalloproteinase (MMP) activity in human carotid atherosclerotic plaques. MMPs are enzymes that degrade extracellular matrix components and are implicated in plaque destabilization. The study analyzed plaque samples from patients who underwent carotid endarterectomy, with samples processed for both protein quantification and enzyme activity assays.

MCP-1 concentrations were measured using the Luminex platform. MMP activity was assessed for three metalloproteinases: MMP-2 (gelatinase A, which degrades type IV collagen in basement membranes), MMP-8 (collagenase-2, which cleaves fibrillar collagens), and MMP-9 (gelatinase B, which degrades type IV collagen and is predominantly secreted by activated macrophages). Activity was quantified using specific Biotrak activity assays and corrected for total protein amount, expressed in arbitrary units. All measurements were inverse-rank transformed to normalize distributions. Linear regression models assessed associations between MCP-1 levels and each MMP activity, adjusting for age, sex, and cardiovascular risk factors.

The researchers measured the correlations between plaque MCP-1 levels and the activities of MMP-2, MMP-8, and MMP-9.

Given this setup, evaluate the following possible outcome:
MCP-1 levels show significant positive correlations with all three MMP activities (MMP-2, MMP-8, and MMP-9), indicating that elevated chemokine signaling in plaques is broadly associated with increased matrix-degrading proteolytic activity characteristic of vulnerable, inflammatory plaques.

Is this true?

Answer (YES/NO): NO